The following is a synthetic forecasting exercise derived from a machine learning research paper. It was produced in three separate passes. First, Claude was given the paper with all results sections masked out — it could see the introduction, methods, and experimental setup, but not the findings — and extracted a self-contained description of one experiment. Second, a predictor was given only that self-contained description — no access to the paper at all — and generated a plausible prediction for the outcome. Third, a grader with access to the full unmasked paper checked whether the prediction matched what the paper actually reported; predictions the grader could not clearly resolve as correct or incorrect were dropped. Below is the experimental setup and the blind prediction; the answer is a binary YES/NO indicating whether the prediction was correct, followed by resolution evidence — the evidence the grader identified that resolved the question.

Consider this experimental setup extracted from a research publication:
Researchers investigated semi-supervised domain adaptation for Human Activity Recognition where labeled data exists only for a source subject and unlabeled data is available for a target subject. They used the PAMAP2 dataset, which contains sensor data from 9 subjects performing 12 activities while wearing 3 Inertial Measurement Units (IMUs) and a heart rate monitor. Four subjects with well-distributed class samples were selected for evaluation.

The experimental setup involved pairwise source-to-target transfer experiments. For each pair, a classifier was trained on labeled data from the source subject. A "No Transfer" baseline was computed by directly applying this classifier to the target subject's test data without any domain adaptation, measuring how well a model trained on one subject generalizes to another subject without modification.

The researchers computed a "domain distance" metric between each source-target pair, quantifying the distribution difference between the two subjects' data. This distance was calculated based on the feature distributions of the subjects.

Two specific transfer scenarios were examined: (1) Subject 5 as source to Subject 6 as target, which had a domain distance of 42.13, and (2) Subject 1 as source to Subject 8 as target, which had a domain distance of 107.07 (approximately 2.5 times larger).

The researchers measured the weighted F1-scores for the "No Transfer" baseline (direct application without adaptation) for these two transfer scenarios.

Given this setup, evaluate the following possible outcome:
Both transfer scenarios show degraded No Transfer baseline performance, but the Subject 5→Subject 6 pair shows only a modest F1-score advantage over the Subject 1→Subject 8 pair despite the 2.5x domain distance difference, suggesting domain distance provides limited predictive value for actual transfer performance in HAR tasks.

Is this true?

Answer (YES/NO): NO